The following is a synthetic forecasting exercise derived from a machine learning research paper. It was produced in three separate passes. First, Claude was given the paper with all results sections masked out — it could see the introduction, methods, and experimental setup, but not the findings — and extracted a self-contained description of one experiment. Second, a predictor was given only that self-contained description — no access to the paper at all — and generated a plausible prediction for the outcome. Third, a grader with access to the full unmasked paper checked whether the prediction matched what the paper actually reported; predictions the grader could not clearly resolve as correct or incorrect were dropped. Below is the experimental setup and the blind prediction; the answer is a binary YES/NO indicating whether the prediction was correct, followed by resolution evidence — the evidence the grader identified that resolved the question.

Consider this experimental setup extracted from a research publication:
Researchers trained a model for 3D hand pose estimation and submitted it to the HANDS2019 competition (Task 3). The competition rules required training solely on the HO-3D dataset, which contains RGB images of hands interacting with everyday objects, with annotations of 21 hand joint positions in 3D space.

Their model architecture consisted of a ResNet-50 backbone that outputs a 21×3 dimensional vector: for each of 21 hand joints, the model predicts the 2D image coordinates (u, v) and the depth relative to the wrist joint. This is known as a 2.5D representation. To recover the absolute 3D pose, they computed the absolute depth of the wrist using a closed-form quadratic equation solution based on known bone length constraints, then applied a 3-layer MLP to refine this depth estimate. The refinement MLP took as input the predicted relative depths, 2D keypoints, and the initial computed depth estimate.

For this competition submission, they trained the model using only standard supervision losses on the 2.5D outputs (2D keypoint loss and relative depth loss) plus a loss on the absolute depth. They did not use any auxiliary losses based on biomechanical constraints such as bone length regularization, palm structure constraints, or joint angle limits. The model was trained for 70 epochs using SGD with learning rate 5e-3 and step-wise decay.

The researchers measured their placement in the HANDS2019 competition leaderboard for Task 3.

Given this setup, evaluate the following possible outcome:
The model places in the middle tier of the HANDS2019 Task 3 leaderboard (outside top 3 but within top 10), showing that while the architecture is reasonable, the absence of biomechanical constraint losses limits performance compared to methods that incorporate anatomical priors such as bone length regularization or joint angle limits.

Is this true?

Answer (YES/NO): NO